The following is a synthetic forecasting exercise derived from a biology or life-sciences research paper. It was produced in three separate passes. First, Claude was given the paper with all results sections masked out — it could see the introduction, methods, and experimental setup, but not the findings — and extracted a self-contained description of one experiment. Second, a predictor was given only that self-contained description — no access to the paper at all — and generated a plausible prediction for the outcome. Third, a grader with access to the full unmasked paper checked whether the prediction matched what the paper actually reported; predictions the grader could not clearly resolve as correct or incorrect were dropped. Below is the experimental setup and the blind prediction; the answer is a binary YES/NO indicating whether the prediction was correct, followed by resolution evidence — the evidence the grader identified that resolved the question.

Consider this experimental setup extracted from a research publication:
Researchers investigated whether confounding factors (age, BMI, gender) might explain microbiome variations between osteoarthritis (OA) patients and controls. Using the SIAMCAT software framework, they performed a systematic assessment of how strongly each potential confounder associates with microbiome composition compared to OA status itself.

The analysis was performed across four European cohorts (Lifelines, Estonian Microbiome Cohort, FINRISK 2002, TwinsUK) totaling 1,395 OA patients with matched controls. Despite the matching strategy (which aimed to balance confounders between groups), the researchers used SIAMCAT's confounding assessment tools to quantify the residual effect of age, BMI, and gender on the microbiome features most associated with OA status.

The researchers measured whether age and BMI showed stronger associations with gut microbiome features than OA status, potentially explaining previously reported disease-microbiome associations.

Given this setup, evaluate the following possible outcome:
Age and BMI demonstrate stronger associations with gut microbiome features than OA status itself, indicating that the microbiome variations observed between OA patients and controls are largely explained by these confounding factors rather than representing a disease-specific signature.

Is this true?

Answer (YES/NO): YES